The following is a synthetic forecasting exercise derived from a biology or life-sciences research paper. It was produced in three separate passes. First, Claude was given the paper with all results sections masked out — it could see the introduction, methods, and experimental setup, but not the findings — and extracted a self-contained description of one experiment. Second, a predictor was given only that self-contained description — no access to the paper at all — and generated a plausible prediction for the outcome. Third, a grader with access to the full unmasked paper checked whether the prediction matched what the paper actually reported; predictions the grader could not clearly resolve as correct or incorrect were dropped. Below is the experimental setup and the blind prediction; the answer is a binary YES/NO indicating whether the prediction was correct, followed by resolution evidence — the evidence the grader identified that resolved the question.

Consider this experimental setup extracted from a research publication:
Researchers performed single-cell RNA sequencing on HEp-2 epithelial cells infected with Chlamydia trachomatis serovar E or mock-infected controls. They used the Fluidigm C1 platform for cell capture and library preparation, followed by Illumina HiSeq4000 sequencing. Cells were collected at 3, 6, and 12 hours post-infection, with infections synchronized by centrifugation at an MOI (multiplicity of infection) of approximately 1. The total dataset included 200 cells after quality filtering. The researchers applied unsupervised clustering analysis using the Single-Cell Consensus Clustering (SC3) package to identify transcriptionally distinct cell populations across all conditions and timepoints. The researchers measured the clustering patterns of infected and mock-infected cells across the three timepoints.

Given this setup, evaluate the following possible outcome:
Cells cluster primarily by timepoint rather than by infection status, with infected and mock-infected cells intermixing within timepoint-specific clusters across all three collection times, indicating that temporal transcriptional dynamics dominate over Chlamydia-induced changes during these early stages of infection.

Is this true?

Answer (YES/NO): NO